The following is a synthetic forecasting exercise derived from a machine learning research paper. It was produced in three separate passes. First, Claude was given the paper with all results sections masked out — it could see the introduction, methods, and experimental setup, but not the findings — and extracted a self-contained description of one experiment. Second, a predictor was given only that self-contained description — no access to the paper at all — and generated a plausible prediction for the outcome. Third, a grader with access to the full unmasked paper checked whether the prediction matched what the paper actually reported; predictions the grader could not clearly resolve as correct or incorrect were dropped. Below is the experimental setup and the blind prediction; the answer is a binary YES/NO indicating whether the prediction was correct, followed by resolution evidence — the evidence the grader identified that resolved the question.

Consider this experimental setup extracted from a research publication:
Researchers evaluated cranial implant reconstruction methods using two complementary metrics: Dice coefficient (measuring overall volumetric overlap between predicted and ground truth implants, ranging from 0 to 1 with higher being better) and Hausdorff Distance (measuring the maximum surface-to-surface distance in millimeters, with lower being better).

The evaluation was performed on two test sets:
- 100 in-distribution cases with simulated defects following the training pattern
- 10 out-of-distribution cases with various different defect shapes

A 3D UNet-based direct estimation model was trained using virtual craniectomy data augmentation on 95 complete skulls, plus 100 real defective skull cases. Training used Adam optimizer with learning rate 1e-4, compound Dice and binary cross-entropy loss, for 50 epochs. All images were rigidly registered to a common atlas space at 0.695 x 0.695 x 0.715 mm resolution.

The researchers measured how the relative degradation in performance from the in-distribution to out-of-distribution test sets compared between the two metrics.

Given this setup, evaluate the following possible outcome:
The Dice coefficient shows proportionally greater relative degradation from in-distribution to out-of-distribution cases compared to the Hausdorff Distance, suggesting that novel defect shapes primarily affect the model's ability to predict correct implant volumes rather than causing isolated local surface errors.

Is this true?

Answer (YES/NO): NO